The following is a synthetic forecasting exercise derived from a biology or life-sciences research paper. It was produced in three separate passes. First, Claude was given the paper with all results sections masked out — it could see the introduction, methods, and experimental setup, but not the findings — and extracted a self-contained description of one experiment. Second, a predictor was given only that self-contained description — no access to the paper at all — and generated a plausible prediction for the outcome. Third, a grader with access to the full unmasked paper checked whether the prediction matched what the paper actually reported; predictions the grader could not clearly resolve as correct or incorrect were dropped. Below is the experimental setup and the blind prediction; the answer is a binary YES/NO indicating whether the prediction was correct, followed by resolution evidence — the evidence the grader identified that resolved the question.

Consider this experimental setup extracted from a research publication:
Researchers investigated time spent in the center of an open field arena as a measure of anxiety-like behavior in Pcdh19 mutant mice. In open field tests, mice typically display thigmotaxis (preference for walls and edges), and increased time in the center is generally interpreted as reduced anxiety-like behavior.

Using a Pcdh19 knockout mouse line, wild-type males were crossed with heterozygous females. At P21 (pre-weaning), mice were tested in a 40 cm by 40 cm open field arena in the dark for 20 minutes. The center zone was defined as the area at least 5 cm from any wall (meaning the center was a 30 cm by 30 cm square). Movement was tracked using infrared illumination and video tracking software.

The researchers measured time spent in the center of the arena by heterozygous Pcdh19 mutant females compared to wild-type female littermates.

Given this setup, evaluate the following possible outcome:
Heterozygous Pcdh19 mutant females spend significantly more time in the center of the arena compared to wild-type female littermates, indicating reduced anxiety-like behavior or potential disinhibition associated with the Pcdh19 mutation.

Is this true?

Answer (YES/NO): NO